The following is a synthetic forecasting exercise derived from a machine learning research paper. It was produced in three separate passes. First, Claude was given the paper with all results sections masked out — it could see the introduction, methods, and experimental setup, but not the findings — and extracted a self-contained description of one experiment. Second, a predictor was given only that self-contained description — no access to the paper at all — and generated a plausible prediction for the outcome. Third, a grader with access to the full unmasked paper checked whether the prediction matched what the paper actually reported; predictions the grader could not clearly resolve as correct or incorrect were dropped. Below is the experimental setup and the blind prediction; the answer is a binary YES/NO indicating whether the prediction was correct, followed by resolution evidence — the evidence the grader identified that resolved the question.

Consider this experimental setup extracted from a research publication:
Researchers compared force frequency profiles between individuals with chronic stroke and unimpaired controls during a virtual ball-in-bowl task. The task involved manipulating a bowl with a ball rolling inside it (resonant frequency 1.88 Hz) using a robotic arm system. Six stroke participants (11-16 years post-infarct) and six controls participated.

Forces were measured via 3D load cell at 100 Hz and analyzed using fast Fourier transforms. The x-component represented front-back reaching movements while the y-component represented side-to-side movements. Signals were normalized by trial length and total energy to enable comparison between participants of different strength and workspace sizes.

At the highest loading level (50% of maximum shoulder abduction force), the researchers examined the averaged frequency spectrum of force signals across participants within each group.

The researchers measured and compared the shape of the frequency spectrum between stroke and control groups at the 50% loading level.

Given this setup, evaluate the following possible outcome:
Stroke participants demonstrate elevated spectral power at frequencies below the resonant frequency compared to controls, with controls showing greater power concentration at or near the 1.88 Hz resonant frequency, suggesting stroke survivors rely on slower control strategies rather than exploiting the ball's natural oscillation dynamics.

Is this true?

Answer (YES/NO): YES